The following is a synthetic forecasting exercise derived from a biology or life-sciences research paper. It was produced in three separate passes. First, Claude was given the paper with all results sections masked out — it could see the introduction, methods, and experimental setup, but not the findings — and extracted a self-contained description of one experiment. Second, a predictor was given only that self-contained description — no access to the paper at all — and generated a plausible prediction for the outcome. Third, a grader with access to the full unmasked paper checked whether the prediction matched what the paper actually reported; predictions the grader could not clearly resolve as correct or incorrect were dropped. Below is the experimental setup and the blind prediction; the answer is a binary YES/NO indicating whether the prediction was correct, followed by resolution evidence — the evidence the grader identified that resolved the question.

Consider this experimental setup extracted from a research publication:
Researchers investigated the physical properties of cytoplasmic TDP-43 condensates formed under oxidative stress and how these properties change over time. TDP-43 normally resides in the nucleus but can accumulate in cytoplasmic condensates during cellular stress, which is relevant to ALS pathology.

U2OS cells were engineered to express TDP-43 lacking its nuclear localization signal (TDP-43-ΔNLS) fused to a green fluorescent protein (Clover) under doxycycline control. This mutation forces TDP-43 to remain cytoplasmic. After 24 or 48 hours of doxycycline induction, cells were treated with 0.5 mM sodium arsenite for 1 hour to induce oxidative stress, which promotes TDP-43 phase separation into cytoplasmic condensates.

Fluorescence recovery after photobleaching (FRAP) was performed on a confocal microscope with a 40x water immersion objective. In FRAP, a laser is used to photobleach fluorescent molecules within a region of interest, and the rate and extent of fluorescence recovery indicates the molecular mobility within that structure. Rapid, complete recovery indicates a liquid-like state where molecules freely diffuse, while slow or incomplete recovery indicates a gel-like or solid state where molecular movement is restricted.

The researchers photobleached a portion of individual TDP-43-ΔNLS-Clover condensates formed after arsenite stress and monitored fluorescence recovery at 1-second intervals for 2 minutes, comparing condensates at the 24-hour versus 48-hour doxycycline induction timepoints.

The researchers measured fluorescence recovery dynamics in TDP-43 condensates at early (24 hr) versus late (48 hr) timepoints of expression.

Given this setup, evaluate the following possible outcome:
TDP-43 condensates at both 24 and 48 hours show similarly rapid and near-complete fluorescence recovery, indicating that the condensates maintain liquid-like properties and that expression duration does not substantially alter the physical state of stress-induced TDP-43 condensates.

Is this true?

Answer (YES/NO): NO